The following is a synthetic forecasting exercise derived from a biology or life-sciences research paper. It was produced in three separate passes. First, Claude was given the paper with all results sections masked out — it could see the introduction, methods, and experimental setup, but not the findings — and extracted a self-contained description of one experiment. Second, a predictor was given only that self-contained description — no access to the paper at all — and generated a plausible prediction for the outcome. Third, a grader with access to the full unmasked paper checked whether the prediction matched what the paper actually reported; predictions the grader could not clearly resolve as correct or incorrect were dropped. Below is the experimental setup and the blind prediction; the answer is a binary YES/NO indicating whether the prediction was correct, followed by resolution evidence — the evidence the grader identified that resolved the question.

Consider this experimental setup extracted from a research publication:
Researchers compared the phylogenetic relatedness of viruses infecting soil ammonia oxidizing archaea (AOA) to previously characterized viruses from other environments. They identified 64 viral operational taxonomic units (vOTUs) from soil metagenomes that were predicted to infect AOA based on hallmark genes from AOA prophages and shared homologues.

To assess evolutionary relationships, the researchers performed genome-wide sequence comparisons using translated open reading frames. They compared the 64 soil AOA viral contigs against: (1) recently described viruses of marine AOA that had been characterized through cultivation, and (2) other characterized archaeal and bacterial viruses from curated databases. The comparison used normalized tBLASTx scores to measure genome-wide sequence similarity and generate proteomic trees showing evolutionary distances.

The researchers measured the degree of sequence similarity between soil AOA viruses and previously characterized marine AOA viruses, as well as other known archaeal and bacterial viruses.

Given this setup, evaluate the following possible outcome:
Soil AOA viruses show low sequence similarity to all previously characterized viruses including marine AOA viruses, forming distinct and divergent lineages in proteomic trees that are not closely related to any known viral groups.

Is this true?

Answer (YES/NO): YES